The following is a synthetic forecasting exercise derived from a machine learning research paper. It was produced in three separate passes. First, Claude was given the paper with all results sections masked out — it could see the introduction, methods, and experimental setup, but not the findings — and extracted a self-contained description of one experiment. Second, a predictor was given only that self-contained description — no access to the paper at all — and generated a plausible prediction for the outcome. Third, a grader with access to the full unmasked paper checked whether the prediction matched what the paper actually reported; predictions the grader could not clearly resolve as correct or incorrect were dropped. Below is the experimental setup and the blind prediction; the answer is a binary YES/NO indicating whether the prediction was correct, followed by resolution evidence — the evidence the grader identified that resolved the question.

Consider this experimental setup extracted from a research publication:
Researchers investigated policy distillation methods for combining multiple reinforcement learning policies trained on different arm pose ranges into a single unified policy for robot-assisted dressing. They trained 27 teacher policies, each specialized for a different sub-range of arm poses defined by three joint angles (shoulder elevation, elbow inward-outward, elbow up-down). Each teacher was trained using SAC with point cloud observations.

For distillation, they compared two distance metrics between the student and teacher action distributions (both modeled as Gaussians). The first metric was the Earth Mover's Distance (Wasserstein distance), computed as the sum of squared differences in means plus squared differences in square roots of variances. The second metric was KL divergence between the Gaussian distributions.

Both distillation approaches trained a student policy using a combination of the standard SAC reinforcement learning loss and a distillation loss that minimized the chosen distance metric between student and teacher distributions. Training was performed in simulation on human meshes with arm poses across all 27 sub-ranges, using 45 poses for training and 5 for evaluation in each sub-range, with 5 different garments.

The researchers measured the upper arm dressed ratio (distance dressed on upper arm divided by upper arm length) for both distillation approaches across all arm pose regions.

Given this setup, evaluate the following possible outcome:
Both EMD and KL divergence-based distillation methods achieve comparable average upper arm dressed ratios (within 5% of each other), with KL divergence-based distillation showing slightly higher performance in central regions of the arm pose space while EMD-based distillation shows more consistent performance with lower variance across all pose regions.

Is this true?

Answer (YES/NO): NO